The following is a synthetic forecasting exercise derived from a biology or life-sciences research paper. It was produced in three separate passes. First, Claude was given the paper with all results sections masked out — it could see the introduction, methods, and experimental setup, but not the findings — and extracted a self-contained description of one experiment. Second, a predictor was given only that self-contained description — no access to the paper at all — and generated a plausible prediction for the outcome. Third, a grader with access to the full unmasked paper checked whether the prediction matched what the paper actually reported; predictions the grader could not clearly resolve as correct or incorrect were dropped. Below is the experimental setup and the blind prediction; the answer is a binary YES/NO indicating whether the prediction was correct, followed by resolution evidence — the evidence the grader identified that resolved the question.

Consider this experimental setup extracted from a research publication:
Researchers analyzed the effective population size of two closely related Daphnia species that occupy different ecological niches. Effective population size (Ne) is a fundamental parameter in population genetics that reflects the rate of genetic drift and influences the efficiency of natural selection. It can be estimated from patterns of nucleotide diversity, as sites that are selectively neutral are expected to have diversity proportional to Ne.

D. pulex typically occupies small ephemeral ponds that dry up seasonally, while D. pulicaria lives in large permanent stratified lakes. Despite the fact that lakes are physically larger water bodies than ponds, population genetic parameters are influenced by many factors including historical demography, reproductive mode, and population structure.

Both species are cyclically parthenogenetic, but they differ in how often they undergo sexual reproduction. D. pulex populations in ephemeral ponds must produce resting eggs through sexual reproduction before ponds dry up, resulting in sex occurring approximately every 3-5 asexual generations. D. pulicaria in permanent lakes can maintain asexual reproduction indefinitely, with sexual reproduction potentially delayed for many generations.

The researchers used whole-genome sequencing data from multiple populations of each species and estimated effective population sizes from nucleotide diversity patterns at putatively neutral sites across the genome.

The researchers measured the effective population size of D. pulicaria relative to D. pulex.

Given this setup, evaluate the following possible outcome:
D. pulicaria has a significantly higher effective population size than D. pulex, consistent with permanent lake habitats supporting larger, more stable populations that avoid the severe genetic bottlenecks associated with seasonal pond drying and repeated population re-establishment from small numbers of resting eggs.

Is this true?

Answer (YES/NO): NO